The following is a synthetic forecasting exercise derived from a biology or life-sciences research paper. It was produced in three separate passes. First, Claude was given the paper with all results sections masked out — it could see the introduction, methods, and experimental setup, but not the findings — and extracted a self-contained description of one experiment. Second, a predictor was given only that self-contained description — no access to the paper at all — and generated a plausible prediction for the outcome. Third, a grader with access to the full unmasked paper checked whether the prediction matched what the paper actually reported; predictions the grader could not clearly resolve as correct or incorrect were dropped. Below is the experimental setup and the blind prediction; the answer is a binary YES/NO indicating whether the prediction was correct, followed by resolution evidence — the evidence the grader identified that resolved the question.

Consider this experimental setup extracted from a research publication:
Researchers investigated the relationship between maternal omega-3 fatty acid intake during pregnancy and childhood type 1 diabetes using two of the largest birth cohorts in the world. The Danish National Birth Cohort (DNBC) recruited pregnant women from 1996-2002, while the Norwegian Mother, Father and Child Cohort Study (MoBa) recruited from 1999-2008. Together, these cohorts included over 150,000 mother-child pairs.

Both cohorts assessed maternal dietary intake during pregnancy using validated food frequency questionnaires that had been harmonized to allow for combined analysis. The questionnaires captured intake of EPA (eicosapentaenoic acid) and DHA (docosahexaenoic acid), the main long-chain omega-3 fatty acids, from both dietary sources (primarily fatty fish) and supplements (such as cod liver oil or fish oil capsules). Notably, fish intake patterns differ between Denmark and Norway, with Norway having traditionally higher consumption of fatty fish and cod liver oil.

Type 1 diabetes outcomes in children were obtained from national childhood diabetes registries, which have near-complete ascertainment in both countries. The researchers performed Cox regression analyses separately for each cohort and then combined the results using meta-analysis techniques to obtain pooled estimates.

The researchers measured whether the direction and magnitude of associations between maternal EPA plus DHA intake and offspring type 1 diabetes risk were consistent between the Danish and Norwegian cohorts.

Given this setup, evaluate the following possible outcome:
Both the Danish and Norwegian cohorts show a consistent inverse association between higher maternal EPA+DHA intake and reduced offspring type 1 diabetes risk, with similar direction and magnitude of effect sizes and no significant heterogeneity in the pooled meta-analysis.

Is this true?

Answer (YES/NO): NO